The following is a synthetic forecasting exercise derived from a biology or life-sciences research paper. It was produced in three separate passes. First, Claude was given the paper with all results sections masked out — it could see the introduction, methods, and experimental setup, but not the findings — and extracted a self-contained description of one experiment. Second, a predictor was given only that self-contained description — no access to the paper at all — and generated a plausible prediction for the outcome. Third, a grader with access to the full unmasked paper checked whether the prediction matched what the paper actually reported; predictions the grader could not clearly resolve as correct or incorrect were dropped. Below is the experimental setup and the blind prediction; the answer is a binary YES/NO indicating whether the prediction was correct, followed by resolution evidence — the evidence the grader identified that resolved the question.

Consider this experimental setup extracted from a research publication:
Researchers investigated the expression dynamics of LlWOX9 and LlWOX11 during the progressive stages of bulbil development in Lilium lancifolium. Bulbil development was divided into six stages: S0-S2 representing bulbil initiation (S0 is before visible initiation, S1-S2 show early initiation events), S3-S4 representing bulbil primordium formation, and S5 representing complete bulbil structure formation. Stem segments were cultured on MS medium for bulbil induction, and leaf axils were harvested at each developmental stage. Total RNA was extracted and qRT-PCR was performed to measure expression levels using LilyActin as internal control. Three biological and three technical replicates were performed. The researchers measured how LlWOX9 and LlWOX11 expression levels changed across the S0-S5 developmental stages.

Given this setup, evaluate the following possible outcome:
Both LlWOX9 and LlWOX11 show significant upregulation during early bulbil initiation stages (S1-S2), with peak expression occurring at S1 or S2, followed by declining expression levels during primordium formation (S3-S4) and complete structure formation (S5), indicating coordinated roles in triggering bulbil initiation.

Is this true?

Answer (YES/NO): NO